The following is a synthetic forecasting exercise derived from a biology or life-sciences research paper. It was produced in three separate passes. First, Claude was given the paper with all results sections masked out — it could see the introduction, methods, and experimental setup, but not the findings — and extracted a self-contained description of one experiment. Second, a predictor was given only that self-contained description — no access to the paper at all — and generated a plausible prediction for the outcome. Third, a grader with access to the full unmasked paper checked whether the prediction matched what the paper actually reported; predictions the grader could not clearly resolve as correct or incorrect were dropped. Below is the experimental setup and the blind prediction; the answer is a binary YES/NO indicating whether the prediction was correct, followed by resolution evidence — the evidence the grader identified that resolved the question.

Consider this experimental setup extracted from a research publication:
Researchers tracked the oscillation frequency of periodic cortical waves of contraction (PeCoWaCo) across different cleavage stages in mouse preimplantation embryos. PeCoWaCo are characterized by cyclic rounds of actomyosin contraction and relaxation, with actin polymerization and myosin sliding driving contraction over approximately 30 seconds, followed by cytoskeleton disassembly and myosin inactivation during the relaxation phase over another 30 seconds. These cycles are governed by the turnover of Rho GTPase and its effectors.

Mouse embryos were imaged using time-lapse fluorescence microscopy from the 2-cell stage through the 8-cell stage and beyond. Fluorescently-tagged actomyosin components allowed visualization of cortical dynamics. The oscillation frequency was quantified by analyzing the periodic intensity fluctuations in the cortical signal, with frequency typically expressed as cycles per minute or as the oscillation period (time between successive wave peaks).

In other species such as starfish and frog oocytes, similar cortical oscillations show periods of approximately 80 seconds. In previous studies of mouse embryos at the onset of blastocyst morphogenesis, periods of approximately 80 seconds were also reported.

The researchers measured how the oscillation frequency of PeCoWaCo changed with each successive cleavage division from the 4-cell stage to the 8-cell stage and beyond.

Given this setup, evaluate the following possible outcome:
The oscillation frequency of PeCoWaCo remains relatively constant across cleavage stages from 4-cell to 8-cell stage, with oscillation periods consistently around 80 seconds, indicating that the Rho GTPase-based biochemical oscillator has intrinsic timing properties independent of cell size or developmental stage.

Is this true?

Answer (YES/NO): NO